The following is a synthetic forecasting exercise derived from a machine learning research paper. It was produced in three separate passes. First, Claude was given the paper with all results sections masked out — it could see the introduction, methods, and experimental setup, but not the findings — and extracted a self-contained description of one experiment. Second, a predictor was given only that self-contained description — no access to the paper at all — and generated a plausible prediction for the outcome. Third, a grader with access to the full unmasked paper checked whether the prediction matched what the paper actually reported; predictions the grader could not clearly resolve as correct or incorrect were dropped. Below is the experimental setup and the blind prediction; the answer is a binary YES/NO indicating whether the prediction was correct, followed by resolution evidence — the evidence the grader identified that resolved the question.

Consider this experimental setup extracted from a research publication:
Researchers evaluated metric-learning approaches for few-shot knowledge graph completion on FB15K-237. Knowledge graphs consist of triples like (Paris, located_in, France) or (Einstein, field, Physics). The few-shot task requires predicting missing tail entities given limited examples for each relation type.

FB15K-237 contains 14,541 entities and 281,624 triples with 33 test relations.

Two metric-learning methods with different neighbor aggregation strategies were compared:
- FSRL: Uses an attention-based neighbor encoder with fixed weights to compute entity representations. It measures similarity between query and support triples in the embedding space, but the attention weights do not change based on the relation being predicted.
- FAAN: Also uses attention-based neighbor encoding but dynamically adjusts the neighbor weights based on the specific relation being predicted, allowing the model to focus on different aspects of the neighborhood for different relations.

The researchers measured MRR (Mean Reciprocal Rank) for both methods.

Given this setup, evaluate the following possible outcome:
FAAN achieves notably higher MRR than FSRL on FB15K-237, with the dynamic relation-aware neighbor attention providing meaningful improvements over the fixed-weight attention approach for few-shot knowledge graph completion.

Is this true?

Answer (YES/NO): YES